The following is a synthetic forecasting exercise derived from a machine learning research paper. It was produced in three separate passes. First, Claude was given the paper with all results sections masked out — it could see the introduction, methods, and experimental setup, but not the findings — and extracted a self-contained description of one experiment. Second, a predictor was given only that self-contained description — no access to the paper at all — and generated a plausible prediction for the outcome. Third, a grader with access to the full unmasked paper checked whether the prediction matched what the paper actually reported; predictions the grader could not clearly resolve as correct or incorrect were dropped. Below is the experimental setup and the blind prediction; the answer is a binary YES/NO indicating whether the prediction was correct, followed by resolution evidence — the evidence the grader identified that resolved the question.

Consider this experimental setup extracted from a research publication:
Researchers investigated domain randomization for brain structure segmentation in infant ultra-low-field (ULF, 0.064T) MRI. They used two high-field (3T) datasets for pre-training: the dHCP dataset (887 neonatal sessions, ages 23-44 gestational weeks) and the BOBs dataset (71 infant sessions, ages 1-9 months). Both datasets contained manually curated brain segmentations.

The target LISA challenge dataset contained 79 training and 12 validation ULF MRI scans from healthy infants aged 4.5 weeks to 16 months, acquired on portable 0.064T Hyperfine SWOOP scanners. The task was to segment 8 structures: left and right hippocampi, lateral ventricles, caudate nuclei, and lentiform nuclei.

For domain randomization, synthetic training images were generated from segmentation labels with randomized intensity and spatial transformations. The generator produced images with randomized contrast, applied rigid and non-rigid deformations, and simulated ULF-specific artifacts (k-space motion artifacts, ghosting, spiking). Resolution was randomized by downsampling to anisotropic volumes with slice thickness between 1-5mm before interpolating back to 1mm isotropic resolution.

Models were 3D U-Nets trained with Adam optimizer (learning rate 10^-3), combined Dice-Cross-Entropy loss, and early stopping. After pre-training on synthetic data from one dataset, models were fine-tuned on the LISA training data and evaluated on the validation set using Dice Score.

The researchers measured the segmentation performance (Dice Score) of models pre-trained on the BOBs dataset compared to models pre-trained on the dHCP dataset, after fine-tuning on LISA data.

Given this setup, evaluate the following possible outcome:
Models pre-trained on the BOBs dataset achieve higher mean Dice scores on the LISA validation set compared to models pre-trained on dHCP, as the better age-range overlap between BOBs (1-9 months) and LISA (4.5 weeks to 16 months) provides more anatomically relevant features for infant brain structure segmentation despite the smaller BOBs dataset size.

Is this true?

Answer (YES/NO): YES